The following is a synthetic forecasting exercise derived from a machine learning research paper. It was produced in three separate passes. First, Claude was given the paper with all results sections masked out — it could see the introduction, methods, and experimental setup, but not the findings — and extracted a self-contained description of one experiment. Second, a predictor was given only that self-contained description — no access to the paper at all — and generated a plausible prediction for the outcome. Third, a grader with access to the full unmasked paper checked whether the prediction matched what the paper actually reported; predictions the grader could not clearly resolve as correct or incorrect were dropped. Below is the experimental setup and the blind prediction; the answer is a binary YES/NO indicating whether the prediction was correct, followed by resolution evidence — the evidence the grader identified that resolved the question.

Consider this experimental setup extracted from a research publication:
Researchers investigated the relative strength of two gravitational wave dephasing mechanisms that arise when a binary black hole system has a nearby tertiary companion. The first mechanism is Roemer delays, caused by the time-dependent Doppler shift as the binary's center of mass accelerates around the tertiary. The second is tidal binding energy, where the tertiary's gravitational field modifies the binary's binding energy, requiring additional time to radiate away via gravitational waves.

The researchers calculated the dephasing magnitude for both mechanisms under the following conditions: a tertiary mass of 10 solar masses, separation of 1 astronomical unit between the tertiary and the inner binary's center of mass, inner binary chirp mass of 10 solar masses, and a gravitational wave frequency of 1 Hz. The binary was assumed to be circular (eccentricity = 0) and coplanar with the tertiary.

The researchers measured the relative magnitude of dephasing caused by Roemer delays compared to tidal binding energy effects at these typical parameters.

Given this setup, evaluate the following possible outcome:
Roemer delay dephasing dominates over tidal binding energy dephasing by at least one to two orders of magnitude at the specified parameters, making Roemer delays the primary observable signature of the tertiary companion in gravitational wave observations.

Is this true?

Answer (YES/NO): YES